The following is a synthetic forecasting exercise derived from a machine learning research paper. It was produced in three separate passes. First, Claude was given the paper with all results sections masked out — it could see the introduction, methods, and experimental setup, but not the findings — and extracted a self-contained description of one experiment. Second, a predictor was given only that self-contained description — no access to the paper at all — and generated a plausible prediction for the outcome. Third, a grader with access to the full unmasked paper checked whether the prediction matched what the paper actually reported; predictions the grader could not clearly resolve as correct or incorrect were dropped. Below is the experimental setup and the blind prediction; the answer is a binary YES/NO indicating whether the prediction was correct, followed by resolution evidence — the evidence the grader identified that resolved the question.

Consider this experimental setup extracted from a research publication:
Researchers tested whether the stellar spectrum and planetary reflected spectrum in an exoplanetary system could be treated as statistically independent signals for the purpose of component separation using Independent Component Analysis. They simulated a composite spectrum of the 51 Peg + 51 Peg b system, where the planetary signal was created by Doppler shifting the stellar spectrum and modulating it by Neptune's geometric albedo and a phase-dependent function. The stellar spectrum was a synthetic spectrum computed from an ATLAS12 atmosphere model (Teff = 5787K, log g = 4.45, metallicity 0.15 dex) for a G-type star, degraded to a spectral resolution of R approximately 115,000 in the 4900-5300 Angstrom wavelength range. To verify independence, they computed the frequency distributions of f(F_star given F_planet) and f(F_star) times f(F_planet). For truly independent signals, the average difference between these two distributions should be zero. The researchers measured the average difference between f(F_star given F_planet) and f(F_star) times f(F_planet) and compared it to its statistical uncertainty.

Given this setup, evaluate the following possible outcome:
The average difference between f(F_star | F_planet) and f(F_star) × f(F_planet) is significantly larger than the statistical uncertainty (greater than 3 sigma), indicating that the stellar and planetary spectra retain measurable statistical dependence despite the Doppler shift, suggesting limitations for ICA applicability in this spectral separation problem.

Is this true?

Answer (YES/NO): NO